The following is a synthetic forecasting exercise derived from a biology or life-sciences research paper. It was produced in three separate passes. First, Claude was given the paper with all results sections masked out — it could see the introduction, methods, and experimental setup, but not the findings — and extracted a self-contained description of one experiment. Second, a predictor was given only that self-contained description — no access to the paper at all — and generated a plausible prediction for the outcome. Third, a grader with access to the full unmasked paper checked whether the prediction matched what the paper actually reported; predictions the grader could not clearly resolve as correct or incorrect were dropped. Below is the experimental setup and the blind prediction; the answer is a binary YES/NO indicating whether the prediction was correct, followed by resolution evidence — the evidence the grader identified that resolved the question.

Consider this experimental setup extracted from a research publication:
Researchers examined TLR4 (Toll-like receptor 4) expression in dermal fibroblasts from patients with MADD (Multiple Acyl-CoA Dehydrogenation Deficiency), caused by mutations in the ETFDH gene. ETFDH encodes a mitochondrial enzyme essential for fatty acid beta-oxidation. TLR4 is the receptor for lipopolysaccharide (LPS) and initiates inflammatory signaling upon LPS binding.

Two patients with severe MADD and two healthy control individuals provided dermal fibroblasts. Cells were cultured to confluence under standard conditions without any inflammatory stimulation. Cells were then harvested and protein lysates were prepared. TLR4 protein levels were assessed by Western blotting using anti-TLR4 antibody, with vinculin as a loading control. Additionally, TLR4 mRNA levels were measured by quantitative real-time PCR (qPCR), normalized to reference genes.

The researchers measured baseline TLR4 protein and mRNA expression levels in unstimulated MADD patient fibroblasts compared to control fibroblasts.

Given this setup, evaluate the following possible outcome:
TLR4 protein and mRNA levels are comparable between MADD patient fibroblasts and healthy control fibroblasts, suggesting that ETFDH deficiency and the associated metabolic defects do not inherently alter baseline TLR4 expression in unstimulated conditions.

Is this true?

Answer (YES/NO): NO